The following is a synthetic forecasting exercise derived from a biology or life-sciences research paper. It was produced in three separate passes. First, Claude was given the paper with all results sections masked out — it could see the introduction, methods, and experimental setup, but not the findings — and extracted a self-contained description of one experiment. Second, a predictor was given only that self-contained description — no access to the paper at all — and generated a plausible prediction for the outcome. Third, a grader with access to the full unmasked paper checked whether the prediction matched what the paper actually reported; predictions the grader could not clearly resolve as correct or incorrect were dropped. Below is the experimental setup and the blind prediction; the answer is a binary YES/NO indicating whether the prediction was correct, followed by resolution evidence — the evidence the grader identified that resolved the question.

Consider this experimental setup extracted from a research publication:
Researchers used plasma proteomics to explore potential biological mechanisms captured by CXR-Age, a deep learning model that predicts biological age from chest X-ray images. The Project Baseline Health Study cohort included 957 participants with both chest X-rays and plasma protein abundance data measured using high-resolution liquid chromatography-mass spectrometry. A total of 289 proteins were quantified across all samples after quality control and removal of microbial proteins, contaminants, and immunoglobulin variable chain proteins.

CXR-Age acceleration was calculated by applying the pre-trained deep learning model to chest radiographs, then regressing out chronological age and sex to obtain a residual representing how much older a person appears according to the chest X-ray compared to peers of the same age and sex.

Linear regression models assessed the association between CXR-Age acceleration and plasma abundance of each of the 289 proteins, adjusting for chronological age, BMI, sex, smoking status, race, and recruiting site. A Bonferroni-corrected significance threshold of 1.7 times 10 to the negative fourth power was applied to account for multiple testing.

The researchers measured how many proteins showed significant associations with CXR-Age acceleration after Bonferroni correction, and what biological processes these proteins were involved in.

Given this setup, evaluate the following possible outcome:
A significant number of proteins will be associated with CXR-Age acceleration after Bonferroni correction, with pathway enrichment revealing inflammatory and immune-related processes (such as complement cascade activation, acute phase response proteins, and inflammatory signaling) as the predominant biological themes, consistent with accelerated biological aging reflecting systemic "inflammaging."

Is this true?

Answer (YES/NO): NO